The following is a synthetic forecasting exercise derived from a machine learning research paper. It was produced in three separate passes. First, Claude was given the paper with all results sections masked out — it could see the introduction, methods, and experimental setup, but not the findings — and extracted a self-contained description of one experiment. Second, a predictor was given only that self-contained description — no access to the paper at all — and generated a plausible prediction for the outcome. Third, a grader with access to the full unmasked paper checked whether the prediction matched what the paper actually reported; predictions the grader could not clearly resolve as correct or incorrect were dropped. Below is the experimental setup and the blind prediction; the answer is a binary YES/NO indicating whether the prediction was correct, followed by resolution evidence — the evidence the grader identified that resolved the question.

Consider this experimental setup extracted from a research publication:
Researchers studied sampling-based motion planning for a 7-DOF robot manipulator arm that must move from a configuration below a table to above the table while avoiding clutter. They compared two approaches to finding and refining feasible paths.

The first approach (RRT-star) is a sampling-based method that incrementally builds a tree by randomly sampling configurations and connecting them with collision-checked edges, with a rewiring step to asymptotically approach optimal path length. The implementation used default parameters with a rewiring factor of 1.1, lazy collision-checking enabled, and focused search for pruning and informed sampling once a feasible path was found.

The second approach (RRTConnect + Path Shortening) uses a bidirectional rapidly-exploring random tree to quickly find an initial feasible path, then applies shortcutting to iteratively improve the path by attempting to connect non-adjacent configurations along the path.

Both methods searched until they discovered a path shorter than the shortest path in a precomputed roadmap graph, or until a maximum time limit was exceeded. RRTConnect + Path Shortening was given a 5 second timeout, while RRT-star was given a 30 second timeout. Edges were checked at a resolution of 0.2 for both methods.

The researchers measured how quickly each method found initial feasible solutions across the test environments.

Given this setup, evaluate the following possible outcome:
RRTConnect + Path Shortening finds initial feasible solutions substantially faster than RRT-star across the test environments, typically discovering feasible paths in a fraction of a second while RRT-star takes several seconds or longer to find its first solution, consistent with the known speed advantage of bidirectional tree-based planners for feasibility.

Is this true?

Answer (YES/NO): YES